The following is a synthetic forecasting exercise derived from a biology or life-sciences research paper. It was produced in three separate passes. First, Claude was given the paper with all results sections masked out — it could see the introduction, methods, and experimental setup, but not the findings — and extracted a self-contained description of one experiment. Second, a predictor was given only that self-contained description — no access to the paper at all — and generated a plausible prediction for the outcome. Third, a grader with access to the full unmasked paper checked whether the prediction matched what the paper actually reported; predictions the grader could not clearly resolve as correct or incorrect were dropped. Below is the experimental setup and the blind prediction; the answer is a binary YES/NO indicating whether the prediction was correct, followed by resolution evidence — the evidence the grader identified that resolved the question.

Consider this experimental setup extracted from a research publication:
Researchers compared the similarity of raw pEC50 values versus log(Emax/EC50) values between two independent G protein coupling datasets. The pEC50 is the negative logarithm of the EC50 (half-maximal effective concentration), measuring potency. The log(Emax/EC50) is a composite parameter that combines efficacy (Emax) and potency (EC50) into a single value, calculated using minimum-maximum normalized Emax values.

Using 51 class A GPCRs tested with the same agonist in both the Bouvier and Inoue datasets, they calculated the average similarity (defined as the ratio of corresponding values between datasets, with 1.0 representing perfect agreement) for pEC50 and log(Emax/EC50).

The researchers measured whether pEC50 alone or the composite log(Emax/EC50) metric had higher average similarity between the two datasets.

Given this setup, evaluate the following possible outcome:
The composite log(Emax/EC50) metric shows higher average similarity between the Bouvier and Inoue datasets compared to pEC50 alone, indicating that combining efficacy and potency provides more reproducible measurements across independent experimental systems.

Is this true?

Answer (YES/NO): NO